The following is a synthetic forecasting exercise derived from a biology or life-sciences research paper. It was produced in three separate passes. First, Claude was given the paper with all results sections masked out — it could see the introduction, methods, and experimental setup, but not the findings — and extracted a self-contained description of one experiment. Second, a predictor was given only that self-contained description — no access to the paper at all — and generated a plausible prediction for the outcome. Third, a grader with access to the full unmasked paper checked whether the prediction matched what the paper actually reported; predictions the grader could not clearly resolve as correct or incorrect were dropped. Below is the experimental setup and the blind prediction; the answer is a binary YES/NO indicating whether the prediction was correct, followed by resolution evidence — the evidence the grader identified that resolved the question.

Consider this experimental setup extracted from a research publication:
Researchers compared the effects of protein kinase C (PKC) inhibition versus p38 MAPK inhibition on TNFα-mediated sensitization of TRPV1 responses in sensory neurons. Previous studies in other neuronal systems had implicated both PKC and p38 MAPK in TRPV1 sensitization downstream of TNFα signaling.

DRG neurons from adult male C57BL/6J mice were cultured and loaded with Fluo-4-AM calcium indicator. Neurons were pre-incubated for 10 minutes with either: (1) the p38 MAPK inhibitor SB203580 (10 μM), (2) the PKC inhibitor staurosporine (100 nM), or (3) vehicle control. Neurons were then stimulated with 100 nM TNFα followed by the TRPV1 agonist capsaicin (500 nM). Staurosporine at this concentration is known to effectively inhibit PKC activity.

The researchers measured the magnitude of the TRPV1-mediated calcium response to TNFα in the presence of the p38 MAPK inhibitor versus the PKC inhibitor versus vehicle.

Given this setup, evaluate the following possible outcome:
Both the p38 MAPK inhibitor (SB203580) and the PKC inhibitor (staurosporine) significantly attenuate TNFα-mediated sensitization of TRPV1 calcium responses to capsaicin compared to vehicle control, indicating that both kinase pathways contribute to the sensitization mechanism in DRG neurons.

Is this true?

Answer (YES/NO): NO